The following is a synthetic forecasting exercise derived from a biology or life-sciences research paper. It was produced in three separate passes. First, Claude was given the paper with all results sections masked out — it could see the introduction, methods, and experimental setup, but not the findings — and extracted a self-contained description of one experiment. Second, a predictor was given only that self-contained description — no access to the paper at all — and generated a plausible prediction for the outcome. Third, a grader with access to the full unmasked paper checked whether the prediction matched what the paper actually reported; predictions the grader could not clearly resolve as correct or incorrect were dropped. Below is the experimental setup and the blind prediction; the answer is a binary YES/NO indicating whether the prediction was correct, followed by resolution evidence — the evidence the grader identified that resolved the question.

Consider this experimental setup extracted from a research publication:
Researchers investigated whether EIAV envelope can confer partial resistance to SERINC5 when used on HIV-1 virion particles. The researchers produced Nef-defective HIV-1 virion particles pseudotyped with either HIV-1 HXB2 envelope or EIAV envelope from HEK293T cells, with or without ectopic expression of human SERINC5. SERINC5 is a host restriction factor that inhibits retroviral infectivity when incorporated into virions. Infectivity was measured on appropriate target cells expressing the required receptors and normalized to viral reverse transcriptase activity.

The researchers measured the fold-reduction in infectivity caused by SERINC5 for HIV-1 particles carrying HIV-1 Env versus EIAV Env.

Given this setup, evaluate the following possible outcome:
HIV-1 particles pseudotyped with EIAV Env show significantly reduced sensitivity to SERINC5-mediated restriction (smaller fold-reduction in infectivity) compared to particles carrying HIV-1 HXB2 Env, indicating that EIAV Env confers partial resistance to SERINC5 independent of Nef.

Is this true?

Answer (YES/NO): YES